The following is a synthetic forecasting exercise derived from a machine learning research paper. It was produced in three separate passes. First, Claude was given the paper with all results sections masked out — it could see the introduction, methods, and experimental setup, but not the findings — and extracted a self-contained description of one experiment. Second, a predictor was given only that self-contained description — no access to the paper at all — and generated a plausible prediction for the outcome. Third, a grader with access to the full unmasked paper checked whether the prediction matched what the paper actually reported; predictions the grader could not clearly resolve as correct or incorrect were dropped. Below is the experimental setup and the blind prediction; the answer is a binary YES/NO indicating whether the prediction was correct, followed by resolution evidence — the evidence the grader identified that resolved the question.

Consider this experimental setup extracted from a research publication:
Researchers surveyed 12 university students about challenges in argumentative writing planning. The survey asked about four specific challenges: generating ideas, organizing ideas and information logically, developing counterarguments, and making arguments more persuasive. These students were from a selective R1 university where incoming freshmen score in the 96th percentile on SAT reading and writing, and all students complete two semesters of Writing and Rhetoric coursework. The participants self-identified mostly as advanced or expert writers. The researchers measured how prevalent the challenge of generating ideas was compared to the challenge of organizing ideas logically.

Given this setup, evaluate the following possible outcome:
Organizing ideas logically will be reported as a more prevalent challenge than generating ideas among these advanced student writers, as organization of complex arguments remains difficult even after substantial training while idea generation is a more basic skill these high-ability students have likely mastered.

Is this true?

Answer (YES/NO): YES